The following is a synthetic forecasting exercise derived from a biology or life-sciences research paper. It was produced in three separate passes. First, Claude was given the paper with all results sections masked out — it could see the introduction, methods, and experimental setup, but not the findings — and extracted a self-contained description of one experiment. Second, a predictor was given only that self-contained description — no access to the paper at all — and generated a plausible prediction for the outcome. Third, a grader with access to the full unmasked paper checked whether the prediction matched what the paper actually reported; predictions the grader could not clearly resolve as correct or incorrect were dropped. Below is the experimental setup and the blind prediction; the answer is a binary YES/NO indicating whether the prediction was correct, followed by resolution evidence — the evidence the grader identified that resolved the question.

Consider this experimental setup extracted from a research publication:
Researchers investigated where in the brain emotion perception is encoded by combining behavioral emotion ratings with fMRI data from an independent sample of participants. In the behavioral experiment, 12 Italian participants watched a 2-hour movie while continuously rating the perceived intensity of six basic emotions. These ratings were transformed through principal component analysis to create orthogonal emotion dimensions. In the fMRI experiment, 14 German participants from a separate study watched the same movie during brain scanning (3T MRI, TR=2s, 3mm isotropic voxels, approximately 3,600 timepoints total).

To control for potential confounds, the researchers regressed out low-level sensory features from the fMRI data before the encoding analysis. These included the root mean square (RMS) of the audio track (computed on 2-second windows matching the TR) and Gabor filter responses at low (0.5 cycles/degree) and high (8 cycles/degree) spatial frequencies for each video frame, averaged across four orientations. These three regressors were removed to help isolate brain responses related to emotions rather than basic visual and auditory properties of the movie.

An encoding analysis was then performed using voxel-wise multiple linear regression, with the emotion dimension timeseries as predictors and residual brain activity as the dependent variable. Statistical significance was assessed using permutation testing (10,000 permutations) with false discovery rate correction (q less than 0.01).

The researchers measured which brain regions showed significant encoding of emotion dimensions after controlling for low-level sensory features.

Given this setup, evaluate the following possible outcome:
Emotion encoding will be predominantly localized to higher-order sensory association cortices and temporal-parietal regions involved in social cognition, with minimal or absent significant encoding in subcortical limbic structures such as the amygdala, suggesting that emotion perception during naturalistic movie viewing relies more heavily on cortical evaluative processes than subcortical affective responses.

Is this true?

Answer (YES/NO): YES